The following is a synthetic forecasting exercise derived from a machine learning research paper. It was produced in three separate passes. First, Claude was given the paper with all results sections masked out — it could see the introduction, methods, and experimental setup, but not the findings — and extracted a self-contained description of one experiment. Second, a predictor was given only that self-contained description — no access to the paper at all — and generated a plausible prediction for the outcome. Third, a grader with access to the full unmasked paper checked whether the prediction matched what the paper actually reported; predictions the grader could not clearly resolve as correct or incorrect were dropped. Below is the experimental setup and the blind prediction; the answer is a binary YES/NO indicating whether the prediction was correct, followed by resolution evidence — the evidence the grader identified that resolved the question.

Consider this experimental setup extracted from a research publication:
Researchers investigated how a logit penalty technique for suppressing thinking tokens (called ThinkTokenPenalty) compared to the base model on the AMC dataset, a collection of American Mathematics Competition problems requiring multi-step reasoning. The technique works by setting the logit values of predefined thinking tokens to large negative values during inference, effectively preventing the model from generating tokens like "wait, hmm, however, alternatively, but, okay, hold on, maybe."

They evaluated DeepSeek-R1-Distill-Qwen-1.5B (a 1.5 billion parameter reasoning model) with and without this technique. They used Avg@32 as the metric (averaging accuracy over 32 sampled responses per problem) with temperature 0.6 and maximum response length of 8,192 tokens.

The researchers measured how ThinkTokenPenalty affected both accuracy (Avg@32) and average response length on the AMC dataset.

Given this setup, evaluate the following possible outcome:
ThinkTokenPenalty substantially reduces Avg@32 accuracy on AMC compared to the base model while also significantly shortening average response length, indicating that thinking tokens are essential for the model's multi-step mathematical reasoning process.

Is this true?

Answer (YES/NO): NO